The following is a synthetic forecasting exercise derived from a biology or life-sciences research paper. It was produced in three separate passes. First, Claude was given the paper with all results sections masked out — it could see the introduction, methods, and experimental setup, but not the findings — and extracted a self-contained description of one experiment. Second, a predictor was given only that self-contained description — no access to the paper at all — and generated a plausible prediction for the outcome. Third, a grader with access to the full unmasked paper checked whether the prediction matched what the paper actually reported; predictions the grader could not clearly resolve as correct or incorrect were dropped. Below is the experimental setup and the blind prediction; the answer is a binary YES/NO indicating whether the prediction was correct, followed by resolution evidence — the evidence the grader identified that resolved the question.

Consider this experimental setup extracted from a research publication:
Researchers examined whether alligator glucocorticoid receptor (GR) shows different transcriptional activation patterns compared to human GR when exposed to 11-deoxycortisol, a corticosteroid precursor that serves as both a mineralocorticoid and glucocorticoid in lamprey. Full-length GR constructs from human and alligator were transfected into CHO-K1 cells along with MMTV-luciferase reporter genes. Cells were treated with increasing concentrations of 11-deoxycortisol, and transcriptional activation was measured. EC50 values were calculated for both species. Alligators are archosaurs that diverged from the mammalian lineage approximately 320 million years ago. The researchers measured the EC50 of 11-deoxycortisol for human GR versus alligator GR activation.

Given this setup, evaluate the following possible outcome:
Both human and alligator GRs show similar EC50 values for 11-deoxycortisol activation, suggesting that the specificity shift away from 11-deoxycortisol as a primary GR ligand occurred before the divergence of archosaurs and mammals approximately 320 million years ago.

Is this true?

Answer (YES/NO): NO